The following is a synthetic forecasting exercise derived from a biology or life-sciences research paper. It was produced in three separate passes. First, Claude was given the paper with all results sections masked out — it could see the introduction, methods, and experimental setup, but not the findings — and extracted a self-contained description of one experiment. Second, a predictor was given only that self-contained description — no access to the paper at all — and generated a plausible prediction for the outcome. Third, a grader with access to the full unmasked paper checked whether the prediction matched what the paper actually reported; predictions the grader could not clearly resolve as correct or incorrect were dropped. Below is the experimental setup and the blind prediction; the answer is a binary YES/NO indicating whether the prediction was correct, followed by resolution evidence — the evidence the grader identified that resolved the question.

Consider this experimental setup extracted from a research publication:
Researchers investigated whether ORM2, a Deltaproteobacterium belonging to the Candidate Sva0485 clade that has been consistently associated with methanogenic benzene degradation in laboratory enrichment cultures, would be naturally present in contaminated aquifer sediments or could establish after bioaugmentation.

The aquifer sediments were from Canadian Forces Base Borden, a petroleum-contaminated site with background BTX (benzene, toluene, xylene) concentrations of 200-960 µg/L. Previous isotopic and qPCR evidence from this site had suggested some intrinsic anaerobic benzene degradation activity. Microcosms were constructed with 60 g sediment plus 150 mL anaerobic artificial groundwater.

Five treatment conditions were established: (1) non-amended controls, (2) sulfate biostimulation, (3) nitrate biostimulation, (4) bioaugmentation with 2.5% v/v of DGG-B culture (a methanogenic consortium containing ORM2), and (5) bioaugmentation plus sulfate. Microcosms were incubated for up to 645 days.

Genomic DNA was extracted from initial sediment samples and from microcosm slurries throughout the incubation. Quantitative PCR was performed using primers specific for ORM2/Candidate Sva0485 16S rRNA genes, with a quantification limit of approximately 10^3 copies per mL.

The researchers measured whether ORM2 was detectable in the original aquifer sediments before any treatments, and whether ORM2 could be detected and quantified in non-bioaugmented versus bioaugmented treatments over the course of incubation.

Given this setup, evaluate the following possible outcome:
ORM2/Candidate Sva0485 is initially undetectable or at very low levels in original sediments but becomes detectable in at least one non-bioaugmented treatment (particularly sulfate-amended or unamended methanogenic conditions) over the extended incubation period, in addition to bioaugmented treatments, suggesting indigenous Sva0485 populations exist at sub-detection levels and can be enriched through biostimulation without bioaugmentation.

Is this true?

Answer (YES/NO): NO